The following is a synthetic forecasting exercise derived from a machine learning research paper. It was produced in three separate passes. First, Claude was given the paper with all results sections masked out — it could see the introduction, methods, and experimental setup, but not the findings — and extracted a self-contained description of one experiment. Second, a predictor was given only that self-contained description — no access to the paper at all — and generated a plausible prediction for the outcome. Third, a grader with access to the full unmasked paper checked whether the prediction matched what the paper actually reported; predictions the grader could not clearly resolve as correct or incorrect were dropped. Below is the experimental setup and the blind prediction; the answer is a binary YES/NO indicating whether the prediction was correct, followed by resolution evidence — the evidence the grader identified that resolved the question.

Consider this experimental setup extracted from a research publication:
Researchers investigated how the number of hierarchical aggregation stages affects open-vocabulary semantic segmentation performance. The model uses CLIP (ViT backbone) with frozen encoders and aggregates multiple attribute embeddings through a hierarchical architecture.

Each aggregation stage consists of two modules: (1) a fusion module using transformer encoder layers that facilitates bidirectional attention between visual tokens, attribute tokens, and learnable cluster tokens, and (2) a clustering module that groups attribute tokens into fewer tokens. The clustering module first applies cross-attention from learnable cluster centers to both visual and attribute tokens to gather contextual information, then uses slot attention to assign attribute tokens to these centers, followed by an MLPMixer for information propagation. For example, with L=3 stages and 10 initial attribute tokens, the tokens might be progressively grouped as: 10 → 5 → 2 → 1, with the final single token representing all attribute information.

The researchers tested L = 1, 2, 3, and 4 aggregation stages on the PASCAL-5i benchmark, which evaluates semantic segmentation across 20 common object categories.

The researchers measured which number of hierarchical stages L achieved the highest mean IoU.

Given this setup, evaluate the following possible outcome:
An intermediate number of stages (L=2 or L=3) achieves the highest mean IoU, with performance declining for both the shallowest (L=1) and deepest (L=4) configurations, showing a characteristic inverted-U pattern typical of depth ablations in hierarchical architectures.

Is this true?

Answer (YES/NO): NO